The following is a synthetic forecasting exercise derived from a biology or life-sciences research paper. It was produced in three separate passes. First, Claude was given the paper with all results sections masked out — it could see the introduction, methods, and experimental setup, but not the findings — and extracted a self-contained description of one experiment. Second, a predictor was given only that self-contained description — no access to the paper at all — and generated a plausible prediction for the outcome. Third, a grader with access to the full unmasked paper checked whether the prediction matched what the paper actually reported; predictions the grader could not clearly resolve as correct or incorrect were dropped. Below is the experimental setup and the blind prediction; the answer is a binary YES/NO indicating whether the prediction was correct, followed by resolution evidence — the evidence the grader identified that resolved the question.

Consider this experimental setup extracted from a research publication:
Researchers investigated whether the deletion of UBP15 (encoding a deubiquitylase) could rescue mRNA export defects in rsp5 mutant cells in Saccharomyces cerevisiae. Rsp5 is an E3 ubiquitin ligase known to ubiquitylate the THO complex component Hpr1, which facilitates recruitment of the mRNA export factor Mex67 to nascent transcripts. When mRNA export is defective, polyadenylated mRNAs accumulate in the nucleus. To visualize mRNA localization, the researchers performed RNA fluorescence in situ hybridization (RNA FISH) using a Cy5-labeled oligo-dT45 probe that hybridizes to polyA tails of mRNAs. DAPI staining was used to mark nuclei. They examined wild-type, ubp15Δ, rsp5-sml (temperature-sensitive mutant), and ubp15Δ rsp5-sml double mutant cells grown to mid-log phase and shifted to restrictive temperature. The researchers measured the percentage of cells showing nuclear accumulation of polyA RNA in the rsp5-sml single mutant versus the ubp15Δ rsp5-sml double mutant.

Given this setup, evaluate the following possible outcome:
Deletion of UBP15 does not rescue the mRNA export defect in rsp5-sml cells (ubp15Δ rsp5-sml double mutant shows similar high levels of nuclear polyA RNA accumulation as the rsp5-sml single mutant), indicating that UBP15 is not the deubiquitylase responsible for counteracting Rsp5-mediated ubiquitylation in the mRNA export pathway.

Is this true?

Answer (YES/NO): NO